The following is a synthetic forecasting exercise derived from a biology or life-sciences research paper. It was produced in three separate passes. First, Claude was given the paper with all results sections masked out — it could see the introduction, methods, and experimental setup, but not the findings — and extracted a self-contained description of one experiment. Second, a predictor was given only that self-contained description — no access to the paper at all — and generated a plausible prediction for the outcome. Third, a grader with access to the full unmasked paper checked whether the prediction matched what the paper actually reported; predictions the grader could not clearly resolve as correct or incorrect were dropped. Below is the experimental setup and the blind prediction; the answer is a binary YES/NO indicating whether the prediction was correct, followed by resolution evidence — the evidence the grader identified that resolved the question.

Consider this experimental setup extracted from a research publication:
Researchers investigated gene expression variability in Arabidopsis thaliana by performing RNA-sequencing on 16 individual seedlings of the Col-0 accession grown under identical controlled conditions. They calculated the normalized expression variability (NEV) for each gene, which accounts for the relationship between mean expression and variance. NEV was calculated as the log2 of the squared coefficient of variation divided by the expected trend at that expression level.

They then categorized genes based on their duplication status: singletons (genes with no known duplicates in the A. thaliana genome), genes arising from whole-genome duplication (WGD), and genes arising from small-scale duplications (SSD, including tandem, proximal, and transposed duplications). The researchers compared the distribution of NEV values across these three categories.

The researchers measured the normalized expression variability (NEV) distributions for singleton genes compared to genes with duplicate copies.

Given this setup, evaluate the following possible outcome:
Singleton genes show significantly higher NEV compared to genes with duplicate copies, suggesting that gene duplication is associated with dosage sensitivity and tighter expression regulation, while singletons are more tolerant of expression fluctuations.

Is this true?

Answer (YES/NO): NO